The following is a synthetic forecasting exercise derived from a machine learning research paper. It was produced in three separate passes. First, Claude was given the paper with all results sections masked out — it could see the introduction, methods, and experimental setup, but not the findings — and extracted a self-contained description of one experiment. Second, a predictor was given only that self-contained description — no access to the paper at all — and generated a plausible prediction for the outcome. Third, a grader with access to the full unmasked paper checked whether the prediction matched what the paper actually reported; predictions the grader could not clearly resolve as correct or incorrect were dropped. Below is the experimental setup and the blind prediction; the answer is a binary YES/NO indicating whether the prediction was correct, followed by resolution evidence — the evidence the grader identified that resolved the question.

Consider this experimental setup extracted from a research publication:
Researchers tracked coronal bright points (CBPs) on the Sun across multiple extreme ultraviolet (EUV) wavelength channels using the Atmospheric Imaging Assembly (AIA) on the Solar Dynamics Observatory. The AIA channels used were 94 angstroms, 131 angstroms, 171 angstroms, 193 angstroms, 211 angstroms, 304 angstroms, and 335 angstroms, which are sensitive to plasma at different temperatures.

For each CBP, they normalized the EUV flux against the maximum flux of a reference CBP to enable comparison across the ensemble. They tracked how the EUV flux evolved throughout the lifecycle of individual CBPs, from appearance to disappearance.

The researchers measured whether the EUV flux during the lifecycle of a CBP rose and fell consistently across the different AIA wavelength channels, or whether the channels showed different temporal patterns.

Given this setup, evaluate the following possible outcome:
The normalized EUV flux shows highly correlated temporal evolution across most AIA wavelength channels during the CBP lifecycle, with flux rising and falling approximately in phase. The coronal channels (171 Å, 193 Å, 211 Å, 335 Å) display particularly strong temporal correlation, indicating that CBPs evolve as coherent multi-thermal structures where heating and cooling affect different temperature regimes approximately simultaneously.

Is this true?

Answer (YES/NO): YES